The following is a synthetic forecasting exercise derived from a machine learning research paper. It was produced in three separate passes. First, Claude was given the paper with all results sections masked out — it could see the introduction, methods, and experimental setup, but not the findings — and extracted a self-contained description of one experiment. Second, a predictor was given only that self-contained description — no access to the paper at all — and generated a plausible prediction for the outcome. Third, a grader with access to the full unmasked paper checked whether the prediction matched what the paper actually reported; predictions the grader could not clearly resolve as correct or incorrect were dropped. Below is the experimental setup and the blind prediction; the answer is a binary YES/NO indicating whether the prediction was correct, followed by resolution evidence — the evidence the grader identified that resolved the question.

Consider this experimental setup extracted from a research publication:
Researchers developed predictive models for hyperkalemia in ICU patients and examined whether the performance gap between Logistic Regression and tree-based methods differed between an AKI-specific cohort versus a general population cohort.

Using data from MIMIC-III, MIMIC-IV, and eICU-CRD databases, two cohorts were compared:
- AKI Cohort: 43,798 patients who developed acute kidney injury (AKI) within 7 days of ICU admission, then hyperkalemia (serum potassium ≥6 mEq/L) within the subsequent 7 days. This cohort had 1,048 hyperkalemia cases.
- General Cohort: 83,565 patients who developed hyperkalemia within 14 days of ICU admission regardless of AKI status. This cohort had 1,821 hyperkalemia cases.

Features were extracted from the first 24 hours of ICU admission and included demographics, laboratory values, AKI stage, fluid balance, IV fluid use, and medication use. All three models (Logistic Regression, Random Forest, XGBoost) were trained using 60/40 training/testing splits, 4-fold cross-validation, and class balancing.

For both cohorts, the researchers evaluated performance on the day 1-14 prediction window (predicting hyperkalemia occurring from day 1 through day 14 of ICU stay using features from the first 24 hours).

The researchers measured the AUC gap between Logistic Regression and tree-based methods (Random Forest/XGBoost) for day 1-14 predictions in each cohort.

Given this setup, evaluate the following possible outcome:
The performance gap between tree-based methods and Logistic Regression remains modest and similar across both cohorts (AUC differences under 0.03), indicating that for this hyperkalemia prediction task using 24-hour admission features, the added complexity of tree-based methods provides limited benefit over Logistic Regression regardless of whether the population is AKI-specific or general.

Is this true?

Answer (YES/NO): NO